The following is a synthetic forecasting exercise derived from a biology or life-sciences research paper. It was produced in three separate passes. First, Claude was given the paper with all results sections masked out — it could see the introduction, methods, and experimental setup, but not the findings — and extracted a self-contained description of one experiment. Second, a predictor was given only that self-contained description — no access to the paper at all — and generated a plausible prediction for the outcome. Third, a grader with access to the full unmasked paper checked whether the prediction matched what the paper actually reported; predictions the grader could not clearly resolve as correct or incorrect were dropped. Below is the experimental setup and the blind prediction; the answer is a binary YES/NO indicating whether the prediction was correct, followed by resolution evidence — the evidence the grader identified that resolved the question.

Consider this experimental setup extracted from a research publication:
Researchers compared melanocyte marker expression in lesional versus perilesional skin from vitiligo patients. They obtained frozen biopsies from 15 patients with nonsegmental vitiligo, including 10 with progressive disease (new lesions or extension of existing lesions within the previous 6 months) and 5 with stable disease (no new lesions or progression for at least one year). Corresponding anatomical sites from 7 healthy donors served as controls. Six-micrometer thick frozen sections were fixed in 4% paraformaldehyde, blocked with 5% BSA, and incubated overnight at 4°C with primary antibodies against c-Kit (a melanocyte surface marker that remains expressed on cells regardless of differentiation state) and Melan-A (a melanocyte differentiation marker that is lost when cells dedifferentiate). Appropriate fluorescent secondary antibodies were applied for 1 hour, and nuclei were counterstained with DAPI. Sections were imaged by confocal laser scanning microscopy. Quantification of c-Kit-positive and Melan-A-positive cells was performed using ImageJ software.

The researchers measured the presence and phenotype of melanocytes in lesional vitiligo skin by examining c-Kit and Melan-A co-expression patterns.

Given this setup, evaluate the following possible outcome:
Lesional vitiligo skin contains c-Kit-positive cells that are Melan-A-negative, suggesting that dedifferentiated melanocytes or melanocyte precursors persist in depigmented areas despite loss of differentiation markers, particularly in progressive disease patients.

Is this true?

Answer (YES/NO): NO